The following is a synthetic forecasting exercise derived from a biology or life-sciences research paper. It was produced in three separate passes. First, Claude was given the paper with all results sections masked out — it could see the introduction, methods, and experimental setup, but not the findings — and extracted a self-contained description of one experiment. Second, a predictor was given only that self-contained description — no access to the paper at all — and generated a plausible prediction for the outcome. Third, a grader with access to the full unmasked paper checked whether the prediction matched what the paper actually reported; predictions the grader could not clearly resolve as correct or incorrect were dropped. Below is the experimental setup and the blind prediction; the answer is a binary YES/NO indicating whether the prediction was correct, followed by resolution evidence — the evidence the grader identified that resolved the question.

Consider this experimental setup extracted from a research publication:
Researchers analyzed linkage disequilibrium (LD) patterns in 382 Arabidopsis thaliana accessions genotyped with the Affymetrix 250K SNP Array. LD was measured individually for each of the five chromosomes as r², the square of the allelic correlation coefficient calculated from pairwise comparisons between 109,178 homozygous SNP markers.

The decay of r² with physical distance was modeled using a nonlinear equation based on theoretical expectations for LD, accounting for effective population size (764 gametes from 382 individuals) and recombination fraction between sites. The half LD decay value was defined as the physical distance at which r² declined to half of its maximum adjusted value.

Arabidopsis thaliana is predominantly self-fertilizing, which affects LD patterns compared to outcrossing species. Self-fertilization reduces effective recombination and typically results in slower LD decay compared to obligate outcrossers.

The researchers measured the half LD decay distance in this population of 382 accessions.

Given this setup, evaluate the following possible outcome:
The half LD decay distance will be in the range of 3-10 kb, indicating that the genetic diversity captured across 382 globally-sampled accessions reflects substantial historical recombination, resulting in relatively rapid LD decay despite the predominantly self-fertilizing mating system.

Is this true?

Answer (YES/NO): YES